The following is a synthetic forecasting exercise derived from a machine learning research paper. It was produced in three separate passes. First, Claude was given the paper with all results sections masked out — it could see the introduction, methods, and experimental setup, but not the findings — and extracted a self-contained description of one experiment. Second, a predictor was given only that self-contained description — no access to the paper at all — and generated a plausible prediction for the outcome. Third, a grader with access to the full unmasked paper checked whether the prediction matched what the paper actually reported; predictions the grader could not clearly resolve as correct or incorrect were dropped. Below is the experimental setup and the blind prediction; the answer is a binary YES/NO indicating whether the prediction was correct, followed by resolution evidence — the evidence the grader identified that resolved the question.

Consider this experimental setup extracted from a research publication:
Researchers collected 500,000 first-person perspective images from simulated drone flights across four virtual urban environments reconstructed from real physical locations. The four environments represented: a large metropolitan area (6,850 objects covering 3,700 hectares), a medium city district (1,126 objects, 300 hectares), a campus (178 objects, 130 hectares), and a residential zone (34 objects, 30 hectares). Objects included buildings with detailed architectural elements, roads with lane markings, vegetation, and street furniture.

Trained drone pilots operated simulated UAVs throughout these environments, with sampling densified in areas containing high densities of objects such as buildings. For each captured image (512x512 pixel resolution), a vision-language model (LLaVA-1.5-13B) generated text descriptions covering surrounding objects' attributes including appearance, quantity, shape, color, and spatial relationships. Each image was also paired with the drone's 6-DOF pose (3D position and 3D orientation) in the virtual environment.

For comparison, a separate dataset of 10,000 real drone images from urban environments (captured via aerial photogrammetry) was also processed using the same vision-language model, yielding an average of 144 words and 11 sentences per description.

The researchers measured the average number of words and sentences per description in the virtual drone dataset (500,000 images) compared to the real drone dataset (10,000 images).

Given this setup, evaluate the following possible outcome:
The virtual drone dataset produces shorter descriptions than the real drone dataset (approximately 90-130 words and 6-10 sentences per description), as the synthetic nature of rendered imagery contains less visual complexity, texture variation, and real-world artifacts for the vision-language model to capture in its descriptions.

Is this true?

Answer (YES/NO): YES